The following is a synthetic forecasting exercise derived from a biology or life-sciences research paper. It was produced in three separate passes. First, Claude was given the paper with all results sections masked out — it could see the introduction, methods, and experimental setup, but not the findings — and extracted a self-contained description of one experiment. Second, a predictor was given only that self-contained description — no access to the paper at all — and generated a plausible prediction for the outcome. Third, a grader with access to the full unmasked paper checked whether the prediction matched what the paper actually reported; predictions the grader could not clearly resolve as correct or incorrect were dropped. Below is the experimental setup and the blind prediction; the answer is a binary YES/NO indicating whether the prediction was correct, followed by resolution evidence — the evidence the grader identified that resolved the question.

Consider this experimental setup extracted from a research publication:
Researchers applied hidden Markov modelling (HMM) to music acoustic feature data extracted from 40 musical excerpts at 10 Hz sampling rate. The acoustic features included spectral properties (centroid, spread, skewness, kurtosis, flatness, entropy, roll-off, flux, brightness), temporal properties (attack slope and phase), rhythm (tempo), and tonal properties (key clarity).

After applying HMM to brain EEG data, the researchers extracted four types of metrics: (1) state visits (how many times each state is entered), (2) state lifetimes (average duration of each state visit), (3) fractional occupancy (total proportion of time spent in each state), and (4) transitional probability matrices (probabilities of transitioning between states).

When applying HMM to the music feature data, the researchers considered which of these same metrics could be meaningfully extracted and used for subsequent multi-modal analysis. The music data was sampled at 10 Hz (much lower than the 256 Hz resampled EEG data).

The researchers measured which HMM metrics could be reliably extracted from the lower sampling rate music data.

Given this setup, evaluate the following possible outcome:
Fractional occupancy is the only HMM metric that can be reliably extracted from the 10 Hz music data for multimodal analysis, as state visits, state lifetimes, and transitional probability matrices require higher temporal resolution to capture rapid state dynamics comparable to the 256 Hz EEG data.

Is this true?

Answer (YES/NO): NO